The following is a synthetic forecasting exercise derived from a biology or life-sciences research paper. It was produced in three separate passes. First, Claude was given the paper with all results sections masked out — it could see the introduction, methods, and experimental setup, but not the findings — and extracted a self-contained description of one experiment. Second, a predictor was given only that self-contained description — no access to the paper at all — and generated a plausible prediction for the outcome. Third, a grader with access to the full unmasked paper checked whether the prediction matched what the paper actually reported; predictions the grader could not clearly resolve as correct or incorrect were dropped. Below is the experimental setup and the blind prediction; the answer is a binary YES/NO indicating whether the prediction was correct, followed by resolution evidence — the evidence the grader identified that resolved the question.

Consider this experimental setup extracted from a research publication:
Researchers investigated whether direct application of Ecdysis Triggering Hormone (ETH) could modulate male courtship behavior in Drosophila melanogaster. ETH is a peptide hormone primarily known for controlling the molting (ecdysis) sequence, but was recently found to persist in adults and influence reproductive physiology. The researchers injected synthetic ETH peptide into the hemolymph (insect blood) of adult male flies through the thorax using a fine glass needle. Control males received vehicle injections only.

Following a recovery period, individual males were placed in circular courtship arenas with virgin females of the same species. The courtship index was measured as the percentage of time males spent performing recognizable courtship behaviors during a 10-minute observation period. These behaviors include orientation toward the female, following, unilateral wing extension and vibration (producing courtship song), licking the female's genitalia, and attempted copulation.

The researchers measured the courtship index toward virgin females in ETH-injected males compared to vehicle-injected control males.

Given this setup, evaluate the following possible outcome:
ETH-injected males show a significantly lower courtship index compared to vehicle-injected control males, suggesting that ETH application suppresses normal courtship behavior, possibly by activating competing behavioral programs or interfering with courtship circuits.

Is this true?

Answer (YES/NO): YES